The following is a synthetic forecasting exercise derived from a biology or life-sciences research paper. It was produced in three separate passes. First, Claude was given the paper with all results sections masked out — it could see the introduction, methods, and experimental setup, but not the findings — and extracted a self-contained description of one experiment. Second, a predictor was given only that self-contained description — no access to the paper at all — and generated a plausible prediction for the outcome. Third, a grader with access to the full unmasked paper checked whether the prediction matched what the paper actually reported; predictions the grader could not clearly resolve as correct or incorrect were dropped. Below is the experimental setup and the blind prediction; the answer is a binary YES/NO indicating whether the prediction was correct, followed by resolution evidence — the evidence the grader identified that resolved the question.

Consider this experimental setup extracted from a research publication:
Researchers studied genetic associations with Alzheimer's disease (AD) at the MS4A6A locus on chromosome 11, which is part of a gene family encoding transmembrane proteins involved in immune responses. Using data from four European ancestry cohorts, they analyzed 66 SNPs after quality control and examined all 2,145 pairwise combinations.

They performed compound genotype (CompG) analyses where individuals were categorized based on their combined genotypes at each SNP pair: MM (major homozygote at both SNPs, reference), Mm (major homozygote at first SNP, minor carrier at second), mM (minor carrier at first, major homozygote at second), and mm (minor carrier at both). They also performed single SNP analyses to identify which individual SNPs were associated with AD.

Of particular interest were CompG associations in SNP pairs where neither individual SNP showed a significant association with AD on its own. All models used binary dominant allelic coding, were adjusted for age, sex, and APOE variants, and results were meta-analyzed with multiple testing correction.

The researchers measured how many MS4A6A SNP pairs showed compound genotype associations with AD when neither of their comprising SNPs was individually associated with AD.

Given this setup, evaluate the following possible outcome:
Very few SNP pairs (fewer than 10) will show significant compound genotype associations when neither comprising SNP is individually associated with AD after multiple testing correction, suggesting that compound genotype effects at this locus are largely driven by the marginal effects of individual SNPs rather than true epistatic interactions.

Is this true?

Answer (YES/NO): NO